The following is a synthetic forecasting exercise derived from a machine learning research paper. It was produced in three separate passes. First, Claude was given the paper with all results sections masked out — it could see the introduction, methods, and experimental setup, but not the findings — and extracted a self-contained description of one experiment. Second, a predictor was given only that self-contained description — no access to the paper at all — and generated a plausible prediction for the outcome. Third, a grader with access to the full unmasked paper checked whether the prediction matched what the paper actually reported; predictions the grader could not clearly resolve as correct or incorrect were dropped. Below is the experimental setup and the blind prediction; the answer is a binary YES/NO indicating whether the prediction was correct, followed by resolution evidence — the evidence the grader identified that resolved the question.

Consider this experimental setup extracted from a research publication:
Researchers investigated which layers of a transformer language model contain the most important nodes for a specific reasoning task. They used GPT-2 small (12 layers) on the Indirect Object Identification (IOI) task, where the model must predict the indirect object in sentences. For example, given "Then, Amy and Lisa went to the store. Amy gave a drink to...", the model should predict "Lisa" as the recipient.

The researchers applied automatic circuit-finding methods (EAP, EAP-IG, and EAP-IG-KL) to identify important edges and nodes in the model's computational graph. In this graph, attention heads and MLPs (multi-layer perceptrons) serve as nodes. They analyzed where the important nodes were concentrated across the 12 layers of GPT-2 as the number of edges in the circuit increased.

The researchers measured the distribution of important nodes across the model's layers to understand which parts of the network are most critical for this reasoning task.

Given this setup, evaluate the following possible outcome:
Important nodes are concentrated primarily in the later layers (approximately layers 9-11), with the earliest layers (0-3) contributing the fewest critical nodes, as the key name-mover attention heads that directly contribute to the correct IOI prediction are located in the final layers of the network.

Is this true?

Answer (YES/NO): NO